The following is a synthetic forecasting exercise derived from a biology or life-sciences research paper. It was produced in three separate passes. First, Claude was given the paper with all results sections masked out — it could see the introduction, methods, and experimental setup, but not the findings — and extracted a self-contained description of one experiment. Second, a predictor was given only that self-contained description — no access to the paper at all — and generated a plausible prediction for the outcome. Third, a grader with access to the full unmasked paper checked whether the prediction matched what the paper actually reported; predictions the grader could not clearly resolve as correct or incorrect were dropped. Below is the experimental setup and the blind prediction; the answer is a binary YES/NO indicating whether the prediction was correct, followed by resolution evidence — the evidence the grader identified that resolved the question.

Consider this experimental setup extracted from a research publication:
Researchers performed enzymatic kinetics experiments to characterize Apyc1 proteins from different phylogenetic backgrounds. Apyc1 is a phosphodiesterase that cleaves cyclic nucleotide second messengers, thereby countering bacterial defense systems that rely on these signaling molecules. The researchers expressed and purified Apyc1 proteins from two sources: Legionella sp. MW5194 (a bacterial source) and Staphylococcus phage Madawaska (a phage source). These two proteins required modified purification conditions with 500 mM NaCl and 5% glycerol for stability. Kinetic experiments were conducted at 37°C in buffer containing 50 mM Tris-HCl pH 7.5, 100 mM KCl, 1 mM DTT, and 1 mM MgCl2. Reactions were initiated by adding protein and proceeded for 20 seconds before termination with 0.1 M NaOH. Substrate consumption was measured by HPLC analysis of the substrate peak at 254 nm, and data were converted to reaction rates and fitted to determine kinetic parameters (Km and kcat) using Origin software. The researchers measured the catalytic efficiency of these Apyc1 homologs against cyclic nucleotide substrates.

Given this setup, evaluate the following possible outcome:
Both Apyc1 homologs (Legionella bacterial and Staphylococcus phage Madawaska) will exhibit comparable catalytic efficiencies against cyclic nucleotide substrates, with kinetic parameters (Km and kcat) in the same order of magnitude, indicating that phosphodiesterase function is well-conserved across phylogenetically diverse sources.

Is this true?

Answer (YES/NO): NO